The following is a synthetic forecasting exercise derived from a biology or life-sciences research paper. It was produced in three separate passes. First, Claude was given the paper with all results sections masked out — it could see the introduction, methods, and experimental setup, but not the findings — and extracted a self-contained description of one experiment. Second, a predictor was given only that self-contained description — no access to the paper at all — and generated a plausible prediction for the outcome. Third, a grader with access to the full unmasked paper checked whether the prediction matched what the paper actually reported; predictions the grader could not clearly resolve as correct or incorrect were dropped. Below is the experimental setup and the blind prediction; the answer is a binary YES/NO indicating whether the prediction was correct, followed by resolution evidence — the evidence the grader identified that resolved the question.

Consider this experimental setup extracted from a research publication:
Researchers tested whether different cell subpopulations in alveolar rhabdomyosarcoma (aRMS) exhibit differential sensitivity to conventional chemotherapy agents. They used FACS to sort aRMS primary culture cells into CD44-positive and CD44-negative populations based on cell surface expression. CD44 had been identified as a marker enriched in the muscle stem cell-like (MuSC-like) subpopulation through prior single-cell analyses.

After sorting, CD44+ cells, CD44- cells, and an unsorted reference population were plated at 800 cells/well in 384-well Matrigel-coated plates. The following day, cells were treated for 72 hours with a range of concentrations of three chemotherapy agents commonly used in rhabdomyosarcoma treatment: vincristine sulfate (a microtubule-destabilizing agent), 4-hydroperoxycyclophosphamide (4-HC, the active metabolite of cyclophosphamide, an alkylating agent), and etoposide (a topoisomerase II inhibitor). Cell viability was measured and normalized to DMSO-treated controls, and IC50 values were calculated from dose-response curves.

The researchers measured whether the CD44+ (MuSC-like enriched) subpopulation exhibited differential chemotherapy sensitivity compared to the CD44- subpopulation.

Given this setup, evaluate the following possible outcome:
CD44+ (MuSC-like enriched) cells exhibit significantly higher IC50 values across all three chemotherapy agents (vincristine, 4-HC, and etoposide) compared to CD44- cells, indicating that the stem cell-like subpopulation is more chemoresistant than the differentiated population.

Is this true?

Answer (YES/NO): NO